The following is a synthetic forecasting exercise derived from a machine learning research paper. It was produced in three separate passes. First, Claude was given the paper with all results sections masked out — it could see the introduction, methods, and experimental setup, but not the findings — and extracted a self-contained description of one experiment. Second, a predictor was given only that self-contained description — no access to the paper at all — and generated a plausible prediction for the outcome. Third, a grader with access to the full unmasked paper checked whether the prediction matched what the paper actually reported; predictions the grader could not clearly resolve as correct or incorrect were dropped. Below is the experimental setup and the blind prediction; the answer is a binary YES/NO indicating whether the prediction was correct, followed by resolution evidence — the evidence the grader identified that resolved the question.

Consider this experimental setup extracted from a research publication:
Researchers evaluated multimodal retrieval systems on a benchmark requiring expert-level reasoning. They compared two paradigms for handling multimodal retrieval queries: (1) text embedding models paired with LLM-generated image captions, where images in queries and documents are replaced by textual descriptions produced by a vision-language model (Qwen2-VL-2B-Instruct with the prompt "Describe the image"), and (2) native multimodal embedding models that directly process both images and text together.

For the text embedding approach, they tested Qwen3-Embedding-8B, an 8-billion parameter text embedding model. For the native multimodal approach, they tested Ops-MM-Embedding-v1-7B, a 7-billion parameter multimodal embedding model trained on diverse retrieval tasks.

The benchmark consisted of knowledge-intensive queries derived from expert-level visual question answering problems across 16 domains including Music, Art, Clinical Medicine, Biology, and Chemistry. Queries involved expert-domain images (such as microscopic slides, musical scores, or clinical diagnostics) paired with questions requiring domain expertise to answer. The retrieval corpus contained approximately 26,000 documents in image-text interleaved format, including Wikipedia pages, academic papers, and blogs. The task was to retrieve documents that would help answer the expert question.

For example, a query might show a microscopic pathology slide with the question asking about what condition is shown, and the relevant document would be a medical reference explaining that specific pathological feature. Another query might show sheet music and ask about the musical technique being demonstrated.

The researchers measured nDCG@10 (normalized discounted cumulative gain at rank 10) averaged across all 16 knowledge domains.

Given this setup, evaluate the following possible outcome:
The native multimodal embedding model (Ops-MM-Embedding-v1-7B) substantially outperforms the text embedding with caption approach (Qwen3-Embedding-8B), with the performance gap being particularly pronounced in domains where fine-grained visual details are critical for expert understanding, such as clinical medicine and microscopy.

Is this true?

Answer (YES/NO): NO